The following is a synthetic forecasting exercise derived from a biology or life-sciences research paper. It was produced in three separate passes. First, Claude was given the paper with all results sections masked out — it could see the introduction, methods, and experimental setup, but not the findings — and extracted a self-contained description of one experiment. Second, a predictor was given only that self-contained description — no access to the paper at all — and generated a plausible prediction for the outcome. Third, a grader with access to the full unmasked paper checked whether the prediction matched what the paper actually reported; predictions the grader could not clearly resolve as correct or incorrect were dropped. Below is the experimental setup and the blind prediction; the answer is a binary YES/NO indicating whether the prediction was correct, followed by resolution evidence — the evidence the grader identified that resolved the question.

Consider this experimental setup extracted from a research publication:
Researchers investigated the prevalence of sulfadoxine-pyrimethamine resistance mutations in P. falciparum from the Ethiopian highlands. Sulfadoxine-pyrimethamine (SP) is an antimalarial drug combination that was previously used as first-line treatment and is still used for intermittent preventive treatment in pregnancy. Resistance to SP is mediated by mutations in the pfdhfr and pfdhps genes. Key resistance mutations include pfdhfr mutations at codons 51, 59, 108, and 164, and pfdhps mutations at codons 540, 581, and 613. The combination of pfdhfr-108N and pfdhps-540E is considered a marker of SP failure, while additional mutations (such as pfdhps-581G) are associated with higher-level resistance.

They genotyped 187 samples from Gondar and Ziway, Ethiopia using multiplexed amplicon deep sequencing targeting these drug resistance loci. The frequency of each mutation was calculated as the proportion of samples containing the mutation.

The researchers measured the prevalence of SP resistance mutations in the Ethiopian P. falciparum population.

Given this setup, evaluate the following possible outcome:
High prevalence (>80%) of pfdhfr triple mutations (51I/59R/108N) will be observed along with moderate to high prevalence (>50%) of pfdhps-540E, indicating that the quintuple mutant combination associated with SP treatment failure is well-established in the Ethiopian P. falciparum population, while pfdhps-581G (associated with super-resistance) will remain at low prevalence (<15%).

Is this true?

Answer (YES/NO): NO